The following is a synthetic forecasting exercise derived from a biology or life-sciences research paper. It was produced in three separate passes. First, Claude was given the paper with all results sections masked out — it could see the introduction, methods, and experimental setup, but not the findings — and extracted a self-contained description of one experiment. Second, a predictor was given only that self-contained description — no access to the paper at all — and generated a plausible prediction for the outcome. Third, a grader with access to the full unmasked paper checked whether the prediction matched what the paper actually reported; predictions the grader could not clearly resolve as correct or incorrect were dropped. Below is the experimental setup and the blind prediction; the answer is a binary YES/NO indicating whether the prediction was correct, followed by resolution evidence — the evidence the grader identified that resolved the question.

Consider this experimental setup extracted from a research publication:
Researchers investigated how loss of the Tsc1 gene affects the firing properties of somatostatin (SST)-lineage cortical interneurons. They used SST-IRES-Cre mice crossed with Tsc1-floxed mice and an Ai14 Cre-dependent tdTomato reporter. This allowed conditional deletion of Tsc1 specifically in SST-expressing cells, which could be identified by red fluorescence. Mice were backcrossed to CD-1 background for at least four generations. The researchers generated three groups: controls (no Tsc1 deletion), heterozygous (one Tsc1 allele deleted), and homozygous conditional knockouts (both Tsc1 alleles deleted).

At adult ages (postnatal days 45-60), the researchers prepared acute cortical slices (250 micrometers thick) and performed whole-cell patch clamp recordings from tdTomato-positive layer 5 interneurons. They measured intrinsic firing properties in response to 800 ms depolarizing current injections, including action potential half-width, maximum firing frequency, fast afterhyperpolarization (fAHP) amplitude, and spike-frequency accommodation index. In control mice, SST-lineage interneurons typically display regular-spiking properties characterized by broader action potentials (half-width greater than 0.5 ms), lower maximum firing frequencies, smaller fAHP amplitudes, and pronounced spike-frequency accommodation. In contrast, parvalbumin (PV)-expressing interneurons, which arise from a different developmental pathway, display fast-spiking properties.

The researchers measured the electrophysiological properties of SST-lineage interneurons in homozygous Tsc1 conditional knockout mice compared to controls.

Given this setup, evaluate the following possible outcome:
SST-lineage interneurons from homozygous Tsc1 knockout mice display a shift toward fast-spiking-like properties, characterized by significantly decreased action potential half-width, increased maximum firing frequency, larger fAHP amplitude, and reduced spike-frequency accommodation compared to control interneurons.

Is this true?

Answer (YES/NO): YES